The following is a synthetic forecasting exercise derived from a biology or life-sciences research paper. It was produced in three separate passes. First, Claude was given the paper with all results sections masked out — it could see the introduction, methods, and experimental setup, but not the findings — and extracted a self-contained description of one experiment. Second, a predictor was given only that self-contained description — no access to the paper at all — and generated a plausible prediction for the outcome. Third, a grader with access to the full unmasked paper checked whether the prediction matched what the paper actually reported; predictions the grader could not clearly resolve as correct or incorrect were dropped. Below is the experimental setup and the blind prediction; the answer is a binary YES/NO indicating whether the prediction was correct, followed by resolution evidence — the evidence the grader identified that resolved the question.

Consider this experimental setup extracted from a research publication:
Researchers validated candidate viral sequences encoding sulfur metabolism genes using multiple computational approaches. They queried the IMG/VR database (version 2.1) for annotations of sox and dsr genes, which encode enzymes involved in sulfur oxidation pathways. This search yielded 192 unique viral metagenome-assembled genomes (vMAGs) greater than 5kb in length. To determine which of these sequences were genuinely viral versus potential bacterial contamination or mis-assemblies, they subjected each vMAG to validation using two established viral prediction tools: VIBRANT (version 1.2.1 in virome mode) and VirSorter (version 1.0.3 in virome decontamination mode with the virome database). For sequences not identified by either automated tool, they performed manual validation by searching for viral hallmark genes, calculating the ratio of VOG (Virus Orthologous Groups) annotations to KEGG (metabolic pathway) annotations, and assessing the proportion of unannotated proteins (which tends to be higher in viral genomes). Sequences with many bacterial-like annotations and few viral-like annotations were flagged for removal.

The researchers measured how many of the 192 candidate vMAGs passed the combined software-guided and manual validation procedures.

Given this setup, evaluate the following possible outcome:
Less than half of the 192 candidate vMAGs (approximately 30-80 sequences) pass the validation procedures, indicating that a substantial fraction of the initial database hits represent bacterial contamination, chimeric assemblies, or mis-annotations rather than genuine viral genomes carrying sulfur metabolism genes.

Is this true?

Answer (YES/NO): NO